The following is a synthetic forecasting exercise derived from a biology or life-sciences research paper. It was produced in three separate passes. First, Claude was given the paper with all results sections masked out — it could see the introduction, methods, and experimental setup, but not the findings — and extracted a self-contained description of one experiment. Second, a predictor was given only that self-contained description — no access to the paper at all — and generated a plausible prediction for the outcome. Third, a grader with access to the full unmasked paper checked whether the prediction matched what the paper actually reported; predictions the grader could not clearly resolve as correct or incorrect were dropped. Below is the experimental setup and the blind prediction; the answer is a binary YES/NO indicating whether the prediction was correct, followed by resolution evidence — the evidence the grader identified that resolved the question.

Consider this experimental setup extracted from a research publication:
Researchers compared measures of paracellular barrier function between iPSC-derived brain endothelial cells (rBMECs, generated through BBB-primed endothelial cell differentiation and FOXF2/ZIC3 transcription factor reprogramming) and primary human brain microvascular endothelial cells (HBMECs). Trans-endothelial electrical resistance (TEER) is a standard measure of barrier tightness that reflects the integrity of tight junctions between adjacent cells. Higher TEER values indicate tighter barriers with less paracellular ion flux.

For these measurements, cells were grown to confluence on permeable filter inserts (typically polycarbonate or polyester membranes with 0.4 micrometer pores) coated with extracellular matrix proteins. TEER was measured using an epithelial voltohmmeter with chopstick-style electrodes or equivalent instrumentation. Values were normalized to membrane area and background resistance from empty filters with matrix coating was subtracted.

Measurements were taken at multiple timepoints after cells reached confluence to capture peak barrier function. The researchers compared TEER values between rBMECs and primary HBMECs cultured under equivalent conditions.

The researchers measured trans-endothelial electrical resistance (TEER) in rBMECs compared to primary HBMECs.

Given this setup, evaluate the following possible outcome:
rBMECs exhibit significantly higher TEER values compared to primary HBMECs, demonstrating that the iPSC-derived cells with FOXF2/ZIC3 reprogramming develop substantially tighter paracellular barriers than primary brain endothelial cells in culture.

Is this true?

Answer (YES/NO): YES